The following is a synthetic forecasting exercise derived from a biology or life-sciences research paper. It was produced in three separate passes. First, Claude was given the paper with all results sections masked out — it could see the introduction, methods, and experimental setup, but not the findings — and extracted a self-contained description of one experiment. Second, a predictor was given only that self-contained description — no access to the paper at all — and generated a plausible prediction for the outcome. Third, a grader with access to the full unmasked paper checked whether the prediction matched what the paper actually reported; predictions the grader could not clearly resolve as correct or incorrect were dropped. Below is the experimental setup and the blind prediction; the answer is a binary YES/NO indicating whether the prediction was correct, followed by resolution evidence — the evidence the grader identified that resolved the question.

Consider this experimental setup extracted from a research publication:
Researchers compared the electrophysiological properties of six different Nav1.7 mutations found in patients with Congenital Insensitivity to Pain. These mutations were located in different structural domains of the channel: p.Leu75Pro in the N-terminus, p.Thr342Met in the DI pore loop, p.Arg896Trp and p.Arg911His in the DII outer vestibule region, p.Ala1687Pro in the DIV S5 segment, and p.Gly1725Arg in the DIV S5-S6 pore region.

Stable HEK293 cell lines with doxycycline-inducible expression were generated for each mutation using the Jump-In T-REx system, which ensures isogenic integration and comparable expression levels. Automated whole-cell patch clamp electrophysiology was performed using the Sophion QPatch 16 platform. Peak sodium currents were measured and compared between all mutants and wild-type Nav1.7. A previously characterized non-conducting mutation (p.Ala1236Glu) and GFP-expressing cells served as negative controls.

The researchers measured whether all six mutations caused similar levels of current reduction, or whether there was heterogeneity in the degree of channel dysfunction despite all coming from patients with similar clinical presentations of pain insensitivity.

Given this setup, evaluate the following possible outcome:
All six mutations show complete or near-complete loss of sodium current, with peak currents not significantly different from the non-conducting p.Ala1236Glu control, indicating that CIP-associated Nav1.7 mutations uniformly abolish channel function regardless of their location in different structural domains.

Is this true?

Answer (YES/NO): NO